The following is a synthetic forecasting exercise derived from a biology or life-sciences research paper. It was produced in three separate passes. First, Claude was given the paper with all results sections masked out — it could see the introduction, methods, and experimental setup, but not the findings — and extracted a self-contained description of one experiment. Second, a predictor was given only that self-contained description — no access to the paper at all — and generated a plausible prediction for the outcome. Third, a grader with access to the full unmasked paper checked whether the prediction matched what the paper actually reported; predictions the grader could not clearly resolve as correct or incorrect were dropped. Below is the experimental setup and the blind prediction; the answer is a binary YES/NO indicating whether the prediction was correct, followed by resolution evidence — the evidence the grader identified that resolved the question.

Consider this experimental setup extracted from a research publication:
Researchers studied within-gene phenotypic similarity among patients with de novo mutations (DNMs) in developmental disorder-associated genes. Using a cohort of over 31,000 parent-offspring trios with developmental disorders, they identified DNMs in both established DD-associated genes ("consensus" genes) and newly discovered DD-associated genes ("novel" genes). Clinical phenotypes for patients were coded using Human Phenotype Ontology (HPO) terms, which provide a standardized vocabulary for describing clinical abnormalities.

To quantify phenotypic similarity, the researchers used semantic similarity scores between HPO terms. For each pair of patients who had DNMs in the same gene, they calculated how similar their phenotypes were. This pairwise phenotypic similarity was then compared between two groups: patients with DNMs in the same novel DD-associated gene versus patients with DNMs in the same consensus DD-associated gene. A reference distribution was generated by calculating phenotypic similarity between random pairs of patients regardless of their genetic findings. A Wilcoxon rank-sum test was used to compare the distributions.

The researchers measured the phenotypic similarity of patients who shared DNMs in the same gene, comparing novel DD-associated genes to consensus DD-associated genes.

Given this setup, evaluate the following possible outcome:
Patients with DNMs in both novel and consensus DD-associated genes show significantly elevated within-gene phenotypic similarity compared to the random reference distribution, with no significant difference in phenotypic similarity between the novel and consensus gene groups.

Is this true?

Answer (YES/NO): NO